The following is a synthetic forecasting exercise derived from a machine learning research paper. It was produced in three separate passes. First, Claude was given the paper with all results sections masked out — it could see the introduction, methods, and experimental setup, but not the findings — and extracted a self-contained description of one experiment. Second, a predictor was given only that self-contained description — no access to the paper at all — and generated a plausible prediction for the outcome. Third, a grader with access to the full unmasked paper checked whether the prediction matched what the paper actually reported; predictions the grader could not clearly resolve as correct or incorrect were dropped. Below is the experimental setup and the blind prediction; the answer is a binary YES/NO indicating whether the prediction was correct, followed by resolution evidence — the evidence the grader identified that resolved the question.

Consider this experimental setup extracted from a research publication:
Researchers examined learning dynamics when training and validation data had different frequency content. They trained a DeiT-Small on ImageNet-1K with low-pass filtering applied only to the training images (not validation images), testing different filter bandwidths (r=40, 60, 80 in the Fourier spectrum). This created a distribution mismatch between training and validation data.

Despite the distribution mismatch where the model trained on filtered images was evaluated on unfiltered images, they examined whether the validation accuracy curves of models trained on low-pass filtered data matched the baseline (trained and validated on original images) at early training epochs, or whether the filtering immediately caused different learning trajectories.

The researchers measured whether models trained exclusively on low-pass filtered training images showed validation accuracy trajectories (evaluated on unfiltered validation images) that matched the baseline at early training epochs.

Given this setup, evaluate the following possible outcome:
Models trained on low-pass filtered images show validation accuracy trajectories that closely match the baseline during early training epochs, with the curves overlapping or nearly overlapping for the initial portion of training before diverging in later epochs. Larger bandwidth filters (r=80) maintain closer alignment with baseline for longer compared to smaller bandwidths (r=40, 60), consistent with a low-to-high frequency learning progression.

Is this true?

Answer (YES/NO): YES